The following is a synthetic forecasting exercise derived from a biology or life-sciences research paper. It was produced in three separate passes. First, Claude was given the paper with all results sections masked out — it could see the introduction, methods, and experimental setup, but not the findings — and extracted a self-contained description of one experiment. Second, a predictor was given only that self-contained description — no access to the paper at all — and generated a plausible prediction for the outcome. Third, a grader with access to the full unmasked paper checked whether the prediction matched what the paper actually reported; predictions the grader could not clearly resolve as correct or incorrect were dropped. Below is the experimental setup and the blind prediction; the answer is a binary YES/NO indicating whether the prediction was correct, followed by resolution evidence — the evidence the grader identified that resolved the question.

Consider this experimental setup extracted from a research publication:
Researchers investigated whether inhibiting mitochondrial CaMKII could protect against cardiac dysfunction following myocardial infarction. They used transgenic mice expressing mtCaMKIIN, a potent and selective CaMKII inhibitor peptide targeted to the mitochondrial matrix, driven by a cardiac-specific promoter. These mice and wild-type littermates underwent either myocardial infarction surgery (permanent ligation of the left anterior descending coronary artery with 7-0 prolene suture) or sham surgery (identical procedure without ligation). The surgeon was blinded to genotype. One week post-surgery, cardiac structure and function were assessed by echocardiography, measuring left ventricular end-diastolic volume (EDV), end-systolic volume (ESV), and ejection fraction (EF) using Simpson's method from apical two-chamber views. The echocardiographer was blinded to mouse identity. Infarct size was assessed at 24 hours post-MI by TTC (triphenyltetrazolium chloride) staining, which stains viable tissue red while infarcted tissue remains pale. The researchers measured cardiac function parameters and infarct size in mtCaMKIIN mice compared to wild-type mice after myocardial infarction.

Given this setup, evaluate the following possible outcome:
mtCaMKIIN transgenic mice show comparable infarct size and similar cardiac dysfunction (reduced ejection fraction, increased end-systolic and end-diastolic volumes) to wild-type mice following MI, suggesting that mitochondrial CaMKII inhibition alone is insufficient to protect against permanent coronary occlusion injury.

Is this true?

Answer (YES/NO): NO